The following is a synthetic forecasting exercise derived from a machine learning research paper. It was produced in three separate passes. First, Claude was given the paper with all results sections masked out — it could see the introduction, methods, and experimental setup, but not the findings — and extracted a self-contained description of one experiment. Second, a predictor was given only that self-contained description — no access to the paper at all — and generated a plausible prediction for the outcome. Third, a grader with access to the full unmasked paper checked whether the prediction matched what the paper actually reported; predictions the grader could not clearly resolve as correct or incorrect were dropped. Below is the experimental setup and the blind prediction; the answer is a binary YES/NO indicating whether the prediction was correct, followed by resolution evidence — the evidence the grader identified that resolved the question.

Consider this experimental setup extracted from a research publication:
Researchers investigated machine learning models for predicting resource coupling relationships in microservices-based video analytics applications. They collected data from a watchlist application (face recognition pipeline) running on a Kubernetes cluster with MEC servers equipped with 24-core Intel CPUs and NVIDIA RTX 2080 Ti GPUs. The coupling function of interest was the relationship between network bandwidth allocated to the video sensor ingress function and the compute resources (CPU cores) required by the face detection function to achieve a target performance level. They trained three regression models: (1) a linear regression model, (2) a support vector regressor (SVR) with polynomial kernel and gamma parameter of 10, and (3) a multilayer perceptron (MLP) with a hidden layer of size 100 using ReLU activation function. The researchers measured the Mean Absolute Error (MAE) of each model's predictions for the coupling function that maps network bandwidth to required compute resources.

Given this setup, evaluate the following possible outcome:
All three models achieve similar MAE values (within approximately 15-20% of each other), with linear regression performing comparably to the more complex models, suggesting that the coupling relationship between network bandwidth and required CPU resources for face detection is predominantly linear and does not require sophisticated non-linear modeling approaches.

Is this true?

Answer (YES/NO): NO